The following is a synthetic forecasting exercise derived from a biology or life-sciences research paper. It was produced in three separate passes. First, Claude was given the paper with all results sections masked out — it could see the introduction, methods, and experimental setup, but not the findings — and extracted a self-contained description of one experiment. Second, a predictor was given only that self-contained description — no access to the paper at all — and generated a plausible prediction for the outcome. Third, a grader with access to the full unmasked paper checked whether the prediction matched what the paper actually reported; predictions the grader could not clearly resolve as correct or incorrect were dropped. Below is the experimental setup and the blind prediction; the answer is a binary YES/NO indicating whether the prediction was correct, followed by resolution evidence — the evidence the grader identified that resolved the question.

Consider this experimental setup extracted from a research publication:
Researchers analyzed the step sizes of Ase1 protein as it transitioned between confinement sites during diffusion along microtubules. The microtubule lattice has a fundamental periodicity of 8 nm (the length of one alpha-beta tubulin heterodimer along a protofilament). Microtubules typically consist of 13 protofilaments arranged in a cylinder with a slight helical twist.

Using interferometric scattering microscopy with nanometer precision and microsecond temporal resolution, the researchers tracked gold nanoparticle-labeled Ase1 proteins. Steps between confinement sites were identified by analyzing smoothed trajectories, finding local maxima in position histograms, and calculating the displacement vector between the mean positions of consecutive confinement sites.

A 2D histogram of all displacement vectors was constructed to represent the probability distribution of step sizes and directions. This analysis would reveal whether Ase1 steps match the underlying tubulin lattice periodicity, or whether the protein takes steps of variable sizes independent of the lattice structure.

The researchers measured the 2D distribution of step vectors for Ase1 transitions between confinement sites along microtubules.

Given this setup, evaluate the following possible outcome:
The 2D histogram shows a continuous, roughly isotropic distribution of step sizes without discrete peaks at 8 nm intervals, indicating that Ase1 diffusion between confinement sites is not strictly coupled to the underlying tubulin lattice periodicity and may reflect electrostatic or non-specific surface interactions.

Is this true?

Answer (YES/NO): NO